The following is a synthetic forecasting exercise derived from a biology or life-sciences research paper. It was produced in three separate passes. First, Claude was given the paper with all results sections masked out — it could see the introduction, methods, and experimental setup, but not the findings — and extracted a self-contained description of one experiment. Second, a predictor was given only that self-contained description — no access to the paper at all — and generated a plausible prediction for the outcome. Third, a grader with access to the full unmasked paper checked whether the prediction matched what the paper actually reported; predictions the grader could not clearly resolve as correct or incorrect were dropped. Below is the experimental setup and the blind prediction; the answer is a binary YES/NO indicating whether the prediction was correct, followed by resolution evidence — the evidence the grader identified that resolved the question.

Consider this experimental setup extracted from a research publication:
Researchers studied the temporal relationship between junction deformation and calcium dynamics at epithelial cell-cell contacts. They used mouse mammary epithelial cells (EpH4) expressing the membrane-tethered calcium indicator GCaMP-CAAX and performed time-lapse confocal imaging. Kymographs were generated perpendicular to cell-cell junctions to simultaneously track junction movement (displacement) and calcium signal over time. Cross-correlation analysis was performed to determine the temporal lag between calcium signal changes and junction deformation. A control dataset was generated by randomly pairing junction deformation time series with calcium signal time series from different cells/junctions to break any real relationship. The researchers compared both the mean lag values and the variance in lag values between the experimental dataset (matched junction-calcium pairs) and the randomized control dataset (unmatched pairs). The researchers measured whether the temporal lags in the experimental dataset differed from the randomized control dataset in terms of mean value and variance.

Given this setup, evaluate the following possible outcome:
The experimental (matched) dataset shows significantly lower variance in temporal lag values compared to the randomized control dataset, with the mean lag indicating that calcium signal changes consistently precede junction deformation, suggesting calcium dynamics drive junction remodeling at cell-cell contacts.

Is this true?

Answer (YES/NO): NO